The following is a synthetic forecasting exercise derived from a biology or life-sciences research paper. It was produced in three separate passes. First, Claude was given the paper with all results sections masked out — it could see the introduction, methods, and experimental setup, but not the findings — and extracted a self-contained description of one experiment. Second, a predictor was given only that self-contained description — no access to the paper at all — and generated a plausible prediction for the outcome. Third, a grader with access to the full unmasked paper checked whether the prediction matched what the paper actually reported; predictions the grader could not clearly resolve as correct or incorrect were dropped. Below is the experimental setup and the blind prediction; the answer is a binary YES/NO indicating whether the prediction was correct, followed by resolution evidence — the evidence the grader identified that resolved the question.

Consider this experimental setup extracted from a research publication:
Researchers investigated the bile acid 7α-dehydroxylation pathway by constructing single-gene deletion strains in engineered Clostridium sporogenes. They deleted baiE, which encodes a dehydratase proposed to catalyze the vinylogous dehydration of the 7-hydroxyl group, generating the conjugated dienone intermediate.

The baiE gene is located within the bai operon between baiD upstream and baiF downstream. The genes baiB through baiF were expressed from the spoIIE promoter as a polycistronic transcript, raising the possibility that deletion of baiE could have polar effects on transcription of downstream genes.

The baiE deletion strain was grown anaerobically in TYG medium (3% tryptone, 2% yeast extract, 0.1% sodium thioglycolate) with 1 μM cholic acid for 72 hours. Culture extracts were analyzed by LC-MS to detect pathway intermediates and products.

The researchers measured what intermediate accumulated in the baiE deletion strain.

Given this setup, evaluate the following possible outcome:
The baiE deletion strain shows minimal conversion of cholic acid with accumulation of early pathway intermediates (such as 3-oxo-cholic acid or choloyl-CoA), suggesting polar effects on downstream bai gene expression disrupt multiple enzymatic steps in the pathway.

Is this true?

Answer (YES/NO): YES